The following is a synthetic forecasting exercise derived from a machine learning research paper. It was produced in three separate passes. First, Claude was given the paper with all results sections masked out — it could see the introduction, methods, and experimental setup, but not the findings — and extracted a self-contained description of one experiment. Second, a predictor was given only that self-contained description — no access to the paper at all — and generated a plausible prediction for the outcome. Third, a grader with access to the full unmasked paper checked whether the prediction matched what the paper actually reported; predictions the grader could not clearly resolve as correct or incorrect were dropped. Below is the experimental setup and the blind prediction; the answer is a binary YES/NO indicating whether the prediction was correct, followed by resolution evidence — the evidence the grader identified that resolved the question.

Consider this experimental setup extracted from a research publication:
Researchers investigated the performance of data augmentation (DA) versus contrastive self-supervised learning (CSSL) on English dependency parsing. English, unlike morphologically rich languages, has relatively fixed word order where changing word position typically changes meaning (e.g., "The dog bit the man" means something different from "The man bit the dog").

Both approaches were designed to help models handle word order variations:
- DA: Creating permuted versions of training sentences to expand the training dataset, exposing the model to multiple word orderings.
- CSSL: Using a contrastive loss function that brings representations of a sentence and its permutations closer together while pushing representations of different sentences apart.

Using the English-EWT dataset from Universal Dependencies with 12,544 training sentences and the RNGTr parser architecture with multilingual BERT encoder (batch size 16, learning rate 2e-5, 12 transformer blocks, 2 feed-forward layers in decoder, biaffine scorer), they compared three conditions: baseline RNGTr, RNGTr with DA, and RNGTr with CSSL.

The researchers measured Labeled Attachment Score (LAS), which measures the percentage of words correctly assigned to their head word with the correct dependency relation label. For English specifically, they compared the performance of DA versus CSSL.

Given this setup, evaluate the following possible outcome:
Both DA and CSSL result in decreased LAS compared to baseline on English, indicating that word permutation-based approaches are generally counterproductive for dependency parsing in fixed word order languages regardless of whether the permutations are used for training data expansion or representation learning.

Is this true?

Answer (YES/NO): NO